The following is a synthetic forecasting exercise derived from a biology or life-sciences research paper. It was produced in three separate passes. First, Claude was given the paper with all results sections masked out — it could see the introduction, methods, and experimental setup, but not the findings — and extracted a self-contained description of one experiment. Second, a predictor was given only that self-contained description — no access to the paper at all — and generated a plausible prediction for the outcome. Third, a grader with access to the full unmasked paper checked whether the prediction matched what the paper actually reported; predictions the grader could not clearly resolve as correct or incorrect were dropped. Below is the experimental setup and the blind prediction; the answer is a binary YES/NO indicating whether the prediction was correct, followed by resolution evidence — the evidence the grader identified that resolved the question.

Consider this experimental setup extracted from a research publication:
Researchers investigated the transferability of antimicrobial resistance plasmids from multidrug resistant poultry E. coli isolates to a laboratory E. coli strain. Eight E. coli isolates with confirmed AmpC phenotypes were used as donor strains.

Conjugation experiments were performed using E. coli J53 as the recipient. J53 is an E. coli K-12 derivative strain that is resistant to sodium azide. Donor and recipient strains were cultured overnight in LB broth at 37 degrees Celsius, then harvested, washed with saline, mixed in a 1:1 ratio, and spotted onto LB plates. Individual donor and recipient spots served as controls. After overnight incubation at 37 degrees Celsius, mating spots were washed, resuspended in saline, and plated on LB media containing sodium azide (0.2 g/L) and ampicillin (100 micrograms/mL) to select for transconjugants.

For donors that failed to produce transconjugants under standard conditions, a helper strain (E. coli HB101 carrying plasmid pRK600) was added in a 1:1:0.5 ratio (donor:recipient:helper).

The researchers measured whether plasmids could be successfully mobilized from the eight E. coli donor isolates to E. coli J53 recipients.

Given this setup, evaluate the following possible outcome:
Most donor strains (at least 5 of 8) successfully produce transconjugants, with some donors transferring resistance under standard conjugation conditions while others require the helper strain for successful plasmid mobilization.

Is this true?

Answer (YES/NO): YES